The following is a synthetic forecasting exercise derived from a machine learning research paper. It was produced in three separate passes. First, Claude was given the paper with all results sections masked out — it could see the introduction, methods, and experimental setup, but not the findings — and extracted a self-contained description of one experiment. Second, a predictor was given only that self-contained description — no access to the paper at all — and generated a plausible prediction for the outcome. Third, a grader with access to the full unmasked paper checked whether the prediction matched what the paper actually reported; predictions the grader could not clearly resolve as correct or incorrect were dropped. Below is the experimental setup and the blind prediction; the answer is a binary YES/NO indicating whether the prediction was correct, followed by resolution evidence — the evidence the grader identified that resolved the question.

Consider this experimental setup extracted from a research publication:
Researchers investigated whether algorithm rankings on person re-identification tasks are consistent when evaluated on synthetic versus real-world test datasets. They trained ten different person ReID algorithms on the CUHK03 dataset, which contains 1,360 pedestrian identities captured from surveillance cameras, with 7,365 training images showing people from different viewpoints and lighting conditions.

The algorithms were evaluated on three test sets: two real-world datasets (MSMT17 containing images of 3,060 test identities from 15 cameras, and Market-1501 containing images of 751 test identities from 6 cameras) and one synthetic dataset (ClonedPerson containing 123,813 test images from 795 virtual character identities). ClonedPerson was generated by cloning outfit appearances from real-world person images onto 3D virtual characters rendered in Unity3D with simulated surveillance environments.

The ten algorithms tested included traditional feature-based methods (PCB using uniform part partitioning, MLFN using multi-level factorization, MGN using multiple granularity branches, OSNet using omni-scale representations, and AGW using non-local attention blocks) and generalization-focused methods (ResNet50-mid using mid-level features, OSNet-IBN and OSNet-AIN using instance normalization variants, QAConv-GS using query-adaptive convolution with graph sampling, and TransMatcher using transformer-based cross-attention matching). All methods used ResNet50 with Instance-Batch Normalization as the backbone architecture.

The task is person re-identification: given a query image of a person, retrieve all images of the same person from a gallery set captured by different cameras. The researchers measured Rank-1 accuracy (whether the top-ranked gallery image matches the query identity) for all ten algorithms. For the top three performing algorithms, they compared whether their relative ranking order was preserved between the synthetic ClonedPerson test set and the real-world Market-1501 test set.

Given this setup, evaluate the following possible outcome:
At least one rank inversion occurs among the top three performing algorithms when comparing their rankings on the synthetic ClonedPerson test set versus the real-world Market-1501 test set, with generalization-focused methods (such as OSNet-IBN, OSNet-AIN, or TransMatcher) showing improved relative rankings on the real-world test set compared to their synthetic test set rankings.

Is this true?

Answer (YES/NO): NO